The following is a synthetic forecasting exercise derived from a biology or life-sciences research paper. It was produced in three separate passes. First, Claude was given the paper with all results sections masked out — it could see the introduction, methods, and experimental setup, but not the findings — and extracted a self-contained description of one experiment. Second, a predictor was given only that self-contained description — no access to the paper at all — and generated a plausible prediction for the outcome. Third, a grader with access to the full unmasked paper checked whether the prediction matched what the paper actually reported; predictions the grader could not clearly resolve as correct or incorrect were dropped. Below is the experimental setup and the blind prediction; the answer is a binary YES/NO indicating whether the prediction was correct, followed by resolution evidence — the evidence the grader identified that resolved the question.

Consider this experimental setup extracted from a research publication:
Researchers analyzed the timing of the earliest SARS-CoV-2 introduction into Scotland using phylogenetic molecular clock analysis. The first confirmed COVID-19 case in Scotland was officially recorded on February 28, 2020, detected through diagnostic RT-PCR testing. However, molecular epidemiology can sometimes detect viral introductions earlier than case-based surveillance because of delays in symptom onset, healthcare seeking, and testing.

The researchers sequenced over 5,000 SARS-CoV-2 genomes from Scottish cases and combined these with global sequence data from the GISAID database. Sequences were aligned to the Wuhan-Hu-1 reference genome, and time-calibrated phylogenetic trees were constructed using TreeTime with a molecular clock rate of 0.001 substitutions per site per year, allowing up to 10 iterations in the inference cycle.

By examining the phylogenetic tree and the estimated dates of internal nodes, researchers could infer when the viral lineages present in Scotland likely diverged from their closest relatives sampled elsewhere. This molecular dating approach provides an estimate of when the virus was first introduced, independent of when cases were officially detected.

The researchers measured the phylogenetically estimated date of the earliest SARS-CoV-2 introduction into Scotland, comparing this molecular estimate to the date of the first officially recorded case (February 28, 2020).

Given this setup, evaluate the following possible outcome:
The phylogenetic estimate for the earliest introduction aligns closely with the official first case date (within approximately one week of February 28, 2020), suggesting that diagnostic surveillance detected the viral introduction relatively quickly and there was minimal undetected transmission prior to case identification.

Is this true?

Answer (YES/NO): NO